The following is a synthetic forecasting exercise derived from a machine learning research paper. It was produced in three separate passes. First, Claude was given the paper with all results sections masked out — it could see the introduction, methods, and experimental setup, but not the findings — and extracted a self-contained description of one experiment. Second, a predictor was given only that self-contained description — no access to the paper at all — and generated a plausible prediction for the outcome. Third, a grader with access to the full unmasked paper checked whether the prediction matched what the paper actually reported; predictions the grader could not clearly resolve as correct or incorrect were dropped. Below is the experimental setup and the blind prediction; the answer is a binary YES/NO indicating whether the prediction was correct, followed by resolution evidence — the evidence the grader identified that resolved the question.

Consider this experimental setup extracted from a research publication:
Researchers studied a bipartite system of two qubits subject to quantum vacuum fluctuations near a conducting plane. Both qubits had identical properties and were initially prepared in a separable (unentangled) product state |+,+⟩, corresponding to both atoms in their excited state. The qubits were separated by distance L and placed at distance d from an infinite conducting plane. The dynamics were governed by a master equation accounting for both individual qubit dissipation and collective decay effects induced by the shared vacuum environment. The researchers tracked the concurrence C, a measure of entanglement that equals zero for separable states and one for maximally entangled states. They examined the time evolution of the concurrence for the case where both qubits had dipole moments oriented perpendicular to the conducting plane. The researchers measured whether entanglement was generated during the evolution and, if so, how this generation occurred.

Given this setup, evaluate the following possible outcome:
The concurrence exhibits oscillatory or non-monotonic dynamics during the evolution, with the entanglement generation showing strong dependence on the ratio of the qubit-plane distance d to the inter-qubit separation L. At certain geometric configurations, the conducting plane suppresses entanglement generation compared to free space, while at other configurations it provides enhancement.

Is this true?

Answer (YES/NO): NO